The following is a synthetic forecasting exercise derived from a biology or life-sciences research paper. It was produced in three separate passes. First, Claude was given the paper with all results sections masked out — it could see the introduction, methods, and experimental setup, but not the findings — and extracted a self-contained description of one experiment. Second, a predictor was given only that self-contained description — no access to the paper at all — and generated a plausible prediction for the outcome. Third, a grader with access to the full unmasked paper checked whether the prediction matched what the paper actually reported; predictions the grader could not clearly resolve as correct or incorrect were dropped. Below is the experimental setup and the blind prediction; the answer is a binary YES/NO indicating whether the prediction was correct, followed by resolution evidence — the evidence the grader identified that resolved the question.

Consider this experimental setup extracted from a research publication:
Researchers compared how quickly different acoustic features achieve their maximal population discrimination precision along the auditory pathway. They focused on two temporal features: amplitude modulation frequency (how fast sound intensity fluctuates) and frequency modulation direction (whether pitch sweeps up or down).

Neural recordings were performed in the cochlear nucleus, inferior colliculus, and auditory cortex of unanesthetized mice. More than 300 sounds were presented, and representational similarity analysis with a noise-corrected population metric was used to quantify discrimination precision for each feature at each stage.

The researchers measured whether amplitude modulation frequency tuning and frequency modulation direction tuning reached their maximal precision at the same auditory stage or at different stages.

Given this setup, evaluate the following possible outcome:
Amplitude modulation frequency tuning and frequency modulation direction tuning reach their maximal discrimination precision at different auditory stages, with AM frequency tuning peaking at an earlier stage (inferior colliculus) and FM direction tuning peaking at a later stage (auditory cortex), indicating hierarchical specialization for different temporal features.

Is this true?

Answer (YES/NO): YES